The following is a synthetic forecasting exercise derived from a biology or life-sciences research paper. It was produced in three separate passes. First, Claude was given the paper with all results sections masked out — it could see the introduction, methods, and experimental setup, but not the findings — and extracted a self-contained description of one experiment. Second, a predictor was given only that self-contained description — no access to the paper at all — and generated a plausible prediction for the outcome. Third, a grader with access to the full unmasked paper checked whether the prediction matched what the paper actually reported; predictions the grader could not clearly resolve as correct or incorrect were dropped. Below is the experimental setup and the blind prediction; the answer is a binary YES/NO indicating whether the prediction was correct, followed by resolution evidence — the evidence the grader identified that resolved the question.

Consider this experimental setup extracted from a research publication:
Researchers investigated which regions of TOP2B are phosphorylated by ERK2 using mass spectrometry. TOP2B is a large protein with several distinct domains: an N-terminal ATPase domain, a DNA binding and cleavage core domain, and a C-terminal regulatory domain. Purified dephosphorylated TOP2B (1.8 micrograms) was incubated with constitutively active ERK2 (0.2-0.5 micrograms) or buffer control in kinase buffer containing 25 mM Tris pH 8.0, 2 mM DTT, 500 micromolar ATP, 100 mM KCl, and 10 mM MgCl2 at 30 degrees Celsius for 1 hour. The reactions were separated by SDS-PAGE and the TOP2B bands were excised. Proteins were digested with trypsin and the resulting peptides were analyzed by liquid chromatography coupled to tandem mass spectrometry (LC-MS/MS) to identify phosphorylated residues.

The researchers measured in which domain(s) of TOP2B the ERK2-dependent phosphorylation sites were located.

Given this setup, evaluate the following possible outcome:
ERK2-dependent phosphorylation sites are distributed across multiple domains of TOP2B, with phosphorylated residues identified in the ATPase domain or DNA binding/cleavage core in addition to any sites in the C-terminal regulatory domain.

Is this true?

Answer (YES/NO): NO